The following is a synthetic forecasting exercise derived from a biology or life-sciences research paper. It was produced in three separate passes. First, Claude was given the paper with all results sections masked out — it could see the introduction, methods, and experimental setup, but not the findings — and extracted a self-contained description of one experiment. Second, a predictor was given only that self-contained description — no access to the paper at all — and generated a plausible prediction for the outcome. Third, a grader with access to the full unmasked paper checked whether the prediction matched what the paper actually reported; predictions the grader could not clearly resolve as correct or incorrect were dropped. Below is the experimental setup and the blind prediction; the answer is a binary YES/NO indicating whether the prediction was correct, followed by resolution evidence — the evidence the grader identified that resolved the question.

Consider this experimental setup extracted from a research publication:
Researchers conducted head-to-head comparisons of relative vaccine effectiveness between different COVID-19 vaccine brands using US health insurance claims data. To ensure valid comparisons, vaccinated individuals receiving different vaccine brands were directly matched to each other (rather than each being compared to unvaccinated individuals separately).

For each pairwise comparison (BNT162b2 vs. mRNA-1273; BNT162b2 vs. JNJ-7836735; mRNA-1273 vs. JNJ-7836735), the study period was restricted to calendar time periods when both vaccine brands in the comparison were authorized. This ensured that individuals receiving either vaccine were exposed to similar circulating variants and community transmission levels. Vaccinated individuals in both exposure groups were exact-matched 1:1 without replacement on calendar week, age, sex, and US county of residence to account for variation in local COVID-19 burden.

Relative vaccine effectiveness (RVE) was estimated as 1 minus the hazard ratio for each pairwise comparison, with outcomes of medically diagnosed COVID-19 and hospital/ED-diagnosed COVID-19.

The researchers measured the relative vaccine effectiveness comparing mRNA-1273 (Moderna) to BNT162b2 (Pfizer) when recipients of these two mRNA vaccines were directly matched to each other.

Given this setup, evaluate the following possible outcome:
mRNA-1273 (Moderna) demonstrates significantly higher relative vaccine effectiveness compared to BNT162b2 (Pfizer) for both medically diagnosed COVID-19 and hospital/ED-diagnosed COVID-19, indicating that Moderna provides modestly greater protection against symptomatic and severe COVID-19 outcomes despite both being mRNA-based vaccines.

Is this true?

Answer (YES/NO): YES